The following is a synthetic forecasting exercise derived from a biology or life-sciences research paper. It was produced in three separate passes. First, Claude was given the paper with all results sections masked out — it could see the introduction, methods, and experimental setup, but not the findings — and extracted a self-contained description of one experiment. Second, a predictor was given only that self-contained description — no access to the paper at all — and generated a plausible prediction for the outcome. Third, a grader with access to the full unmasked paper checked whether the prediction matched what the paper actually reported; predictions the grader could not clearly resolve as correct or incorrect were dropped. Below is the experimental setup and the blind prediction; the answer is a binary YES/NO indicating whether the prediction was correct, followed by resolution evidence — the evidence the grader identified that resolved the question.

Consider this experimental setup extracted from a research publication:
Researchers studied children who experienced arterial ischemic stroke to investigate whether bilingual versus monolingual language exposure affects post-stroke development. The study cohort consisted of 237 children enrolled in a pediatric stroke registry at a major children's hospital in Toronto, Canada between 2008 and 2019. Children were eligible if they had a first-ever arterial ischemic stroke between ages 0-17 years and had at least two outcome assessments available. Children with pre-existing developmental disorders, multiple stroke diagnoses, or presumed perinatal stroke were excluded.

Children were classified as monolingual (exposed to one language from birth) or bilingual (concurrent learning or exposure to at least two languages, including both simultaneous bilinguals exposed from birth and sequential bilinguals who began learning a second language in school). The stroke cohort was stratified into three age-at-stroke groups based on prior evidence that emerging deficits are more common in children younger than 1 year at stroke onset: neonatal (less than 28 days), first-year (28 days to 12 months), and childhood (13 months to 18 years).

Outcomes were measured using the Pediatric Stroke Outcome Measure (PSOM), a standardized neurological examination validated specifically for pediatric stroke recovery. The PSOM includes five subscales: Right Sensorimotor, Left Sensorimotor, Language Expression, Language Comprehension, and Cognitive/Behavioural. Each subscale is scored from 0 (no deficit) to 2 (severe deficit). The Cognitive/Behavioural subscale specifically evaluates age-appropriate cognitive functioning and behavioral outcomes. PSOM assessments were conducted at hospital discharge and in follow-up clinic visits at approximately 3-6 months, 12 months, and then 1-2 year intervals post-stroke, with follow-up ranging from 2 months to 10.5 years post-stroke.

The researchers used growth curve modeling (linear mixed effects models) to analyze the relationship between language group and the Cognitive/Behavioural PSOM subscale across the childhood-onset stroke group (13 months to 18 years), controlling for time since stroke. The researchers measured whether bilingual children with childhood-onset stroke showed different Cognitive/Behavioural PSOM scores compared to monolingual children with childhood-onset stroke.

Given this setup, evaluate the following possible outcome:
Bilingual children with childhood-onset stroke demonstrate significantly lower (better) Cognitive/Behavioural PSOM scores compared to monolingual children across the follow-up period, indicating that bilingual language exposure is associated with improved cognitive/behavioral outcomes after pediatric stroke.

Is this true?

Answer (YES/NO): NO